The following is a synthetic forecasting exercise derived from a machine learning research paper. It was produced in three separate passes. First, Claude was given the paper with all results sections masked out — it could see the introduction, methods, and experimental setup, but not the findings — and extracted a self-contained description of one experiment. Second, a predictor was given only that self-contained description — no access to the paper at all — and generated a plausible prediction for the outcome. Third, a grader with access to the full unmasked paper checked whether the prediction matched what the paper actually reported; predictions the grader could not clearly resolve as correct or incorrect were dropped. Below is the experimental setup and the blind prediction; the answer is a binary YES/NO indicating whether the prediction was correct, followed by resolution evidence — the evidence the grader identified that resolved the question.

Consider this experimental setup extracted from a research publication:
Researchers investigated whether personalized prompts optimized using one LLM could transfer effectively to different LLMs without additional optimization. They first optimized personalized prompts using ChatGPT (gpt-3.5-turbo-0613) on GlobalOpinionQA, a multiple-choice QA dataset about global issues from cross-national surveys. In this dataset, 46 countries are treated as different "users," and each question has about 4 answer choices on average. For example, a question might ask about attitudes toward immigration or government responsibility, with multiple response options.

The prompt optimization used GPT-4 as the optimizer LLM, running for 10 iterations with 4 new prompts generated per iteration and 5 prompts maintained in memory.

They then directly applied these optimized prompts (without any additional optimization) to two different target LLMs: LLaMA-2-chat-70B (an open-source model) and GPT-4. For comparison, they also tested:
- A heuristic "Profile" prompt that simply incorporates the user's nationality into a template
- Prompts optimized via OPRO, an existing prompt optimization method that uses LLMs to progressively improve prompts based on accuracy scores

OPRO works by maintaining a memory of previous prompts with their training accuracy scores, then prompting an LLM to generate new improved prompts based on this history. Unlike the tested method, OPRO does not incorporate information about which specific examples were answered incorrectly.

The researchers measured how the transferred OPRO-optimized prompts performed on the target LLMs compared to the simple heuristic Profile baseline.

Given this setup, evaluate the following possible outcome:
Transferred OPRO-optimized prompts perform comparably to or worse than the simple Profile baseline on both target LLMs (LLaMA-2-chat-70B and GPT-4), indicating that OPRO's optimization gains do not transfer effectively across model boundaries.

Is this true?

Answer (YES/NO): YES